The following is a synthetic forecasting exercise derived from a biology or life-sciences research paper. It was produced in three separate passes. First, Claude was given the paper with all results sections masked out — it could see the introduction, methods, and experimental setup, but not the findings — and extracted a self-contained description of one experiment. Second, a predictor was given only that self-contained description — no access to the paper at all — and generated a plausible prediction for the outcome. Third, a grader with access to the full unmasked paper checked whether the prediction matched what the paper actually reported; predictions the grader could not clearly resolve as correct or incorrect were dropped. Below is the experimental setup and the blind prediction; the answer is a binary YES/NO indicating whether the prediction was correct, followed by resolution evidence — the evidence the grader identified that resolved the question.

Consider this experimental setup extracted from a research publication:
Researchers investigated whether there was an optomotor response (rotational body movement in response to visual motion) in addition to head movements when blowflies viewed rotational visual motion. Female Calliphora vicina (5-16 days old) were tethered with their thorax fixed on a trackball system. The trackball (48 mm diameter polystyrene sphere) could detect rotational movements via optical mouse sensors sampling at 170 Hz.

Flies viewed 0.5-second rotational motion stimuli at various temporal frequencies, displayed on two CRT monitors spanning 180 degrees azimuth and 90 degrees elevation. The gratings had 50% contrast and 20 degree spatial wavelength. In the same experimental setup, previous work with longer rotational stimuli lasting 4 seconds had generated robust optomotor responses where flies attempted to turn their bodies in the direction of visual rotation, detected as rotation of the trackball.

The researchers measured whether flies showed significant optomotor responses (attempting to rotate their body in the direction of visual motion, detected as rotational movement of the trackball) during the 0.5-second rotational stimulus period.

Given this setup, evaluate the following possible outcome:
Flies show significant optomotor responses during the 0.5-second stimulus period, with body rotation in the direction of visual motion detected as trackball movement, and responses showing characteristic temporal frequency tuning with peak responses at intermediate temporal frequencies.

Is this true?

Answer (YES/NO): NO